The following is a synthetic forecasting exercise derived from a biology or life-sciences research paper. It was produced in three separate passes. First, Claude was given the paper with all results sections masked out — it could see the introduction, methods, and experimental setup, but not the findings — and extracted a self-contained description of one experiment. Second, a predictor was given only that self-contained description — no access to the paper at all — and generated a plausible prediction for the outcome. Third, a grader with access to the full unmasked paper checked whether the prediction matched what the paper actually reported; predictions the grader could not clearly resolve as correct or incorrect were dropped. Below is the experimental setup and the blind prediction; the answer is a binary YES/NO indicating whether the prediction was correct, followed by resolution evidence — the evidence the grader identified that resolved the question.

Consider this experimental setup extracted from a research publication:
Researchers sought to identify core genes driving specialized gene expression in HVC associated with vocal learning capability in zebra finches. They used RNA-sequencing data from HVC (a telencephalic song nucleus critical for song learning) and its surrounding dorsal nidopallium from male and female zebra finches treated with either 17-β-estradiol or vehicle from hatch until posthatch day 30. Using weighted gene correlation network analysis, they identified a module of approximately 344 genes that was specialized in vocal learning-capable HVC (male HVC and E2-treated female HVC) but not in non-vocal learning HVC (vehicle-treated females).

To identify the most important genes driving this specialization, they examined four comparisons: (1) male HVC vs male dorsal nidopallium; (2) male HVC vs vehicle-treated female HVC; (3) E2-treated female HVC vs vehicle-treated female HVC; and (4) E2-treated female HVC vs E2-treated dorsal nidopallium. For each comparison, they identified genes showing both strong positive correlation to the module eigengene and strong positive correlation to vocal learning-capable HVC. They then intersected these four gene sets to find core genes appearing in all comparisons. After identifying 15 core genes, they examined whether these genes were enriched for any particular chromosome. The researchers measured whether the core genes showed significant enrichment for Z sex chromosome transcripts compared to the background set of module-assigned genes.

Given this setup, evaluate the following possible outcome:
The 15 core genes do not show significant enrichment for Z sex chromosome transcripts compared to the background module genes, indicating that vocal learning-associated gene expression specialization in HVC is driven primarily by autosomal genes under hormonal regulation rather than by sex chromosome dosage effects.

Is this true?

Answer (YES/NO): NO